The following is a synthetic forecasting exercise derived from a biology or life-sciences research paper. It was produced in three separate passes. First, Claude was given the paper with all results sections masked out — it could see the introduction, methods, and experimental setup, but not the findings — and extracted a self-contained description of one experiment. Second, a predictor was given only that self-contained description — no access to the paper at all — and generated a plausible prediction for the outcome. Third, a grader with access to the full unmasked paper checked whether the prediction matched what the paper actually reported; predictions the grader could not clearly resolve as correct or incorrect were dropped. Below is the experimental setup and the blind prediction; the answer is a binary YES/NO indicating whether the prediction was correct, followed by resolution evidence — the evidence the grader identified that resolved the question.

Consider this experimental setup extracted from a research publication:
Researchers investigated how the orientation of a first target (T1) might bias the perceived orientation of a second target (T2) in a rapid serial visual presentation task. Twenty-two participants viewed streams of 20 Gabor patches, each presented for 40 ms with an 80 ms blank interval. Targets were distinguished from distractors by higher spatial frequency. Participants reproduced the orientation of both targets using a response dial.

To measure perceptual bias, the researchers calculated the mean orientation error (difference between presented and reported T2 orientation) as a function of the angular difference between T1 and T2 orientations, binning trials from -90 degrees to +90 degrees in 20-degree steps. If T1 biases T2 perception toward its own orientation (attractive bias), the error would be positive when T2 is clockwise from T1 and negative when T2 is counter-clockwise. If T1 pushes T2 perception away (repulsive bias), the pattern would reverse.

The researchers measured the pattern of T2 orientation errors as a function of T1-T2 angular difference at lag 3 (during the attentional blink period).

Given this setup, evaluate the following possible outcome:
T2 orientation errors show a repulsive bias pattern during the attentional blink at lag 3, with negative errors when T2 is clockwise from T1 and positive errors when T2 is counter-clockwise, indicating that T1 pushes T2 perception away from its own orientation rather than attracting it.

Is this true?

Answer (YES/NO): NO